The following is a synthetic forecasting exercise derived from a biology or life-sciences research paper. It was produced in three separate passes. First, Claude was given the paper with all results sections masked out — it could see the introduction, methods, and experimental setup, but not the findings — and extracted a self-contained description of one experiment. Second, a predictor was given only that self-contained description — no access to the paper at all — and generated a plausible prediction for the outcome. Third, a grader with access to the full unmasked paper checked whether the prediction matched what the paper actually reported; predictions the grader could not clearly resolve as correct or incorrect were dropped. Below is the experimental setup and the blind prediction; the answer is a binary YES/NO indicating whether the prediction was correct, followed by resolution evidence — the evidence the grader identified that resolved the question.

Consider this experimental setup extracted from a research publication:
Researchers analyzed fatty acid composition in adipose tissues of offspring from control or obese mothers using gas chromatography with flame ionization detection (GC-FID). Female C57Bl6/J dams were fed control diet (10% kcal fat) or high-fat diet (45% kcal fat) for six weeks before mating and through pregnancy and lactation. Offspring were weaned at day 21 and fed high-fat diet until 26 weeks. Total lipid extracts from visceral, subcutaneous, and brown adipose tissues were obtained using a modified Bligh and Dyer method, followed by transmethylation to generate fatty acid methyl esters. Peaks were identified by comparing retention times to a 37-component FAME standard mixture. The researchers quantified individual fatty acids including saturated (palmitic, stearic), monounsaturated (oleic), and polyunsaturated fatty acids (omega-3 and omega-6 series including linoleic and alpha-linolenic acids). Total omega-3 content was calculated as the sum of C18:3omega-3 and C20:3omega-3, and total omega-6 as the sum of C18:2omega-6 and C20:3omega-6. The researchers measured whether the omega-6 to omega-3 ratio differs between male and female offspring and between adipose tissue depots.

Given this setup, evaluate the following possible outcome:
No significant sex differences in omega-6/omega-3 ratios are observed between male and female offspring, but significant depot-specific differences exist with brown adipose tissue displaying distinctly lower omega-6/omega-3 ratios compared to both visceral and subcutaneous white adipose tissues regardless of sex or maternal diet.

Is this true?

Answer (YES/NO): NO